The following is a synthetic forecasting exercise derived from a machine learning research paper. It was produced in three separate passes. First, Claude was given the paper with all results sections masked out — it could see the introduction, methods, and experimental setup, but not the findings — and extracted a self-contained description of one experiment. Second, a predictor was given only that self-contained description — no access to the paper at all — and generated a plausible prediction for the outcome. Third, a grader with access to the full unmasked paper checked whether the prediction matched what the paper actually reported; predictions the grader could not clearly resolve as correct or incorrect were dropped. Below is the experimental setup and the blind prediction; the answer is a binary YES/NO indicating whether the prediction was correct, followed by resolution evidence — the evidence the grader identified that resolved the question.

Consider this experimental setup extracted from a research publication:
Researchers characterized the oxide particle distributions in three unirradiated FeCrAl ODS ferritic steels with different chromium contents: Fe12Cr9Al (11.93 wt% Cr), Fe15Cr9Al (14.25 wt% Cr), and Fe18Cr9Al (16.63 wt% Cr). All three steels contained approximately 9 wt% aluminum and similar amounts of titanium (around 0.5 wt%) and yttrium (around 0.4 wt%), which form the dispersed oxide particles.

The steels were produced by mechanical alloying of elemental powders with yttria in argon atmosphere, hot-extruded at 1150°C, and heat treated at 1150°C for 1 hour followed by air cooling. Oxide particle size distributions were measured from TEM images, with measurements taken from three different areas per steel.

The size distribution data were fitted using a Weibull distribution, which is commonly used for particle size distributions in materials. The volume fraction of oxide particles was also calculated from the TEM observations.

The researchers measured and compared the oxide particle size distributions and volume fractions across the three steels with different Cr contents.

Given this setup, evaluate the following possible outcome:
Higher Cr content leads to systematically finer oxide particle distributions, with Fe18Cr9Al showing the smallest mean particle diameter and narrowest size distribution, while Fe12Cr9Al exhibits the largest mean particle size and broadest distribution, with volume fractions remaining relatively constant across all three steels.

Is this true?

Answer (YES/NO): NO